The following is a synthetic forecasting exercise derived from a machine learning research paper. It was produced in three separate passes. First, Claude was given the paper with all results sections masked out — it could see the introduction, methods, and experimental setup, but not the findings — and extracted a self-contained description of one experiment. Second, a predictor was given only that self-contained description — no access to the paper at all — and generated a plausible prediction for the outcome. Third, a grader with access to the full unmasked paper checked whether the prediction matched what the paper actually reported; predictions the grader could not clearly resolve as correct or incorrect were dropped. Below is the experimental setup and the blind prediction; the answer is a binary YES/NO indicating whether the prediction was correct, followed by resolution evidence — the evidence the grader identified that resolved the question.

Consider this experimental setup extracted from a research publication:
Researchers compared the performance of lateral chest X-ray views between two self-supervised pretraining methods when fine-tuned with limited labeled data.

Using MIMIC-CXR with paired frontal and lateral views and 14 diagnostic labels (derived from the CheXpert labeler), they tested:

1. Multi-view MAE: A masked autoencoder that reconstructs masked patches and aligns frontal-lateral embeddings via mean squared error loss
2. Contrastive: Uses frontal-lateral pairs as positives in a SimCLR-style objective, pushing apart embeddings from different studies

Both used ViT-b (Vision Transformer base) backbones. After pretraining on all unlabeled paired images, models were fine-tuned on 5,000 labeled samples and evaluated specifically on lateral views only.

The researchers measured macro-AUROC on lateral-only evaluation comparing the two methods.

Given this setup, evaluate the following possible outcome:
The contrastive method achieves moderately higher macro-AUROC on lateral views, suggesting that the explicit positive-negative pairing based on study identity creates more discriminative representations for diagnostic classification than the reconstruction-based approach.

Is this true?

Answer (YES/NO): NO